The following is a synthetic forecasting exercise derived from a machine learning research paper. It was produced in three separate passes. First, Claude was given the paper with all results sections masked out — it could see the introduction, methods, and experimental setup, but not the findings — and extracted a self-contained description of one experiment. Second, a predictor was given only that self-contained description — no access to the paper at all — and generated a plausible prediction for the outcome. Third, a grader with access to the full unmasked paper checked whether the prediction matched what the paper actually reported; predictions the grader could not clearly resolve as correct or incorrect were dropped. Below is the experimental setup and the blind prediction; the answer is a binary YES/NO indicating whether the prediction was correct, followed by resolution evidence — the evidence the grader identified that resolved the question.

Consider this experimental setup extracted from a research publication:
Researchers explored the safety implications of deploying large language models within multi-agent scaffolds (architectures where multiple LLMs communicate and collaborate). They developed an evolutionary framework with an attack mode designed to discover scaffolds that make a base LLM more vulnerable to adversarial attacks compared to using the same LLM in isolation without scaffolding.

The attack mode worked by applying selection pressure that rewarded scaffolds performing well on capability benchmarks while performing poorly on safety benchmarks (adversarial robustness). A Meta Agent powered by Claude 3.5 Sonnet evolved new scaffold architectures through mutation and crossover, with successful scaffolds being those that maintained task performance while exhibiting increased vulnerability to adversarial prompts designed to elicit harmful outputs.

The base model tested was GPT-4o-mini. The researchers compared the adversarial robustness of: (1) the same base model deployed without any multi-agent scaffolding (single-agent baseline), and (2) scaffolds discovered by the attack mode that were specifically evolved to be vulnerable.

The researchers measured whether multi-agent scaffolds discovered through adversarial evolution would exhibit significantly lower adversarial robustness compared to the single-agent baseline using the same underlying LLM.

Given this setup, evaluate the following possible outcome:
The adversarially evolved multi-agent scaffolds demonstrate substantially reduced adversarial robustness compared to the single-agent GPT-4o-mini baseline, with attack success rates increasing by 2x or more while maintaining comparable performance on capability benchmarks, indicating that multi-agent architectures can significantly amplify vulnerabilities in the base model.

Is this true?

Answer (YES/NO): NO